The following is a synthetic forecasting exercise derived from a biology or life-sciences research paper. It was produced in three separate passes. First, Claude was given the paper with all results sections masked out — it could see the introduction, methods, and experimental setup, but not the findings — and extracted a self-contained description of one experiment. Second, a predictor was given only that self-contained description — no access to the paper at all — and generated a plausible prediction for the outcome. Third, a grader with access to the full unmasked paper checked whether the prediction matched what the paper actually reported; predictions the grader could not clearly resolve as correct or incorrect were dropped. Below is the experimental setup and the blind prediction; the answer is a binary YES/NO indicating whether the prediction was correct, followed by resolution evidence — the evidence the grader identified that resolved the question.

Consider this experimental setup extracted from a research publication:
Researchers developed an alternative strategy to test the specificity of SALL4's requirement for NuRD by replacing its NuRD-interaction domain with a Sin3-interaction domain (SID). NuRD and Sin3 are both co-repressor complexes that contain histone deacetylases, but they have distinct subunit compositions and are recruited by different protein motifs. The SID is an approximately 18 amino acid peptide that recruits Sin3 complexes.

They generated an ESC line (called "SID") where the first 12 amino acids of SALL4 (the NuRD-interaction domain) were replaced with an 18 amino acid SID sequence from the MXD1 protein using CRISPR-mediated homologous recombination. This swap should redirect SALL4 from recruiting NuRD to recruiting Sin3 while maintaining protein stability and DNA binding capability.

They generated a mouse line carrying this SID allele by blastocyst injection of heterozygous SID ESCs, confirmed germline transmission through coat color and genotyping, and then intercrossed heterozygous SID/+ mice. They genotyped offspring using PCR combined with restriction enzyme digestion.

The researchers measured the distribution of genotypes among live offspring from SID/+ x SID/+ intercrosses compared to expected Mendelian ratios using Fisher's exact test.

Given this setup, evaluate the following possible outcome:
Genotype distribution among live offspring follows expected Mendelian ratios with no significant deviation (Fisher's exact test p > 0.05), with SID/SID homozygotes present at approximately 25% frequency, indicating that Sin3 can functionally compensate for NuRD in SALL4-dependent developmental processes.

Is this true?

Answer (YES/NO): NO